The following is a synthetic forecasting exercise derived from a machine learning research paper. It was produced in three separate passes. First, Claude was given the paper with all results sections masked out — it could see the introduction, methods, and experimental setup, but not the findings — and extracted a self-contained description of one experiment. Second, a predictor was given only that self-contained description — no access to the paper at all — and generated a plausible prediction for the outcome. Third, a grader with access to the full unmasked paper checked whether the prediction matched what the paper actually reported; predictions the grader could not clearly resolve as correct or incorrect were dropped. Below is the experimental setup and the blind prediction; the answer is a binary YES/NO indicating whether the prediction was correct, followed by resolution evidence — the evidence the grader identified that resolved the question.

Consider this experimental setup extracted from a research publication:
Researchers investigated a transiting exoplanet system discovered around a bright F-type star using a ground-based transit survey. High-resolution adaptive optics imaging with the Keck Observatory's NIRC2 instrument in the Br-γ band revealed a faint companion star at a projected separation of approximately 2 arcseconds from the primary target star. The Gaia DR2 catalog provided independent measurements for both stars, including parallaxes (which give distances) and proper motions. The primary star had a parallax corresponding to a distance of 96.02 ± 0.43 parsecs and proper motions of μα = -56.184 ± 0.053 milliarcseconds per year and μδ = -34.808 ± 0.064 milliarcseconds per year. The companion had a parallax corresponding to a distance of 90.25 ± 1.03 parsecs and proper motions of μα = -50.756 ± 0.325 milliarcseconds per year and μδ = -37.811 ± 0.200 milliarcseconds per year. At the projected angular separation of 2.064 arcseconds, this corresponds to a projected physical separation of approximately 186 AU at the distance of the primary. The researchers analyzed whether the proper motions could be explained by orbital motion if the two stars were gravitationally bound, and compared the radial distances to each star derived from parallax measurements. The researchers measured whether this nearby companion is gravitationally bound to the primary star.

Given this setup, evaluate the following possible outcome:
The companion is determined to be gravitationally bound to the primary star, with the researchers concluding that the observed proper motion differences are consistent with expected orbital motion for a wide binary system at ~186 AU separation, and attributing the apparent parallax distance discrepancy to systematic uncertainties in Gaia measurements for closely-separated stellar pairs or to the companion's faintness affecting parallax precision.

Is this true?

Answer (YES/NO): NO